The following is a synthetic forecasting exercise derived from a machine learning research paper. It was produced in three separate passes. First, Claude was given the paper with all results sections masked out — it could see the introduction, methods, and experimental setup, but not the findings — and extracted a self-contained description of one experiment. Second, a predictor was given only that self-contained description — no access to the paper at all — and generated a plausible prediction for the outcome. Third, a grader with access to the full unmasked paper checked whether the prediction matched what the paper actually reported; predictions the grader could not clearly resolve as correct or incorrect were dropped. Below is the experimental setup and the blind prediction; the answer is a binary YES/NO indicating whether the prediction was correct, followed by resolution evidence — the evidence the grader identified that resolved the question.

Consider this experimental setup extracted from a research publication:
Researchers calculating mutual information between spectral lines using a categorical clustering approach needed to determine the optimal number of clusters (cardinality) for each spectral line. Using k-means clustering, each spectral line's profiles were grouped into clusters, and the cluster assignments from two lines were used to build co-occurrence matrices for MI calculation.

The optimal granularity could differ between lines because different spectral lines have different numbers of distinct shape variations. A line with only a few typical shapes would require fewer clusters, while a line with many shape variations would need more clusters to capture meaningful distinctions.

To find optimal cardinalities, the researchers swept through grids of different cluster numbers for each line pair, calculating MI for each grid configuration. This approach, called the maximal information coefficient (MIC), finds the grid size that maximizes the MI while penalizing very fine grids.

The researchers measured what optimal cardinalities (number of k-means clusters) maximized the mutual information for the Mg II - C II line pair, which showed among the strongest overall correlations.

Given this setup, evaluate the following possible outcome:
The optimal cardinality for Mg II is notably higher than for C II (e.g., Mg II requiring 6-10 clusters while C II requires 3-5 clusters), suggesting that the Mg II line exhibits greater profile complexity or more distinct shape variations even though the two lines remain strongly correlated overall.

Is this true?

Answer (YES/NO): NO